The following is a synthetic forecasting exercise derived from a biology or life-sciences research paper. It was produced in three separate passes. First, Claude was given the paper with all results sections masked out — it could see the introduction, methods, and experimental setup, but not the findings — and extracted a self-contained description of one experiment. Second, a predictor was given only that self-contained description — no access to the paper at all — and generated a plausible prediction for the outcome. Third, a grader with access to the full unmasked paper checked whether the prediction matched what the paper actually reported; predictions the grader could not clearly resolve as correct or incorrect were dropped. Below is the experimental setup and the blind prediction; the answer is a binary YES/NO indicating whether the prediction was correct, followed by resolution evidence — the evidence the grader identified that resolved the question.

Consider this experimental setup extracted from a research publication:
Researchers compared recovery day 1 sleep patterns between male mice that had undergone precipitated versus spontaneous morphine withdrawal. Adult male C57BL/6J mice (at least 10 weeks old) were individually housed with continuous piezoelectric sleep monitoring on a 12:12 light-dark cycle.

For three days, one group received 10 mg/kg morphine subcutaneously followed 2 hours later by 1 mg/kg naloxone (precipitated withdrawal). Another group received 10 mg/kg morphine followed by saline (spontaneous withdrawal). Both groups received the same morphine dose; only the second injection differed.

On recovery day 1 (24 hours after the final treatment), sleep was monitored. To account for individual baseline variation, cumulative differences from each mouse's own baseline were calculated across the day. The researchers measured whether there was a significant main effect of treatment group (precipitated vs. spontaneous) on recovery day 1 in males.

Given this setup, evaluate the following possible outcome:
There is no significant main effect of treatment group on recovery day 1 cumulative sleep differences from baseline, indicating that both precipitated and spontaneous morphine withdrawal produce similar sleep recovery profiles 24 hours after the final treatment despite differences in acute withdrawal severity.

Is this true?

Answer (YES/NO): NO